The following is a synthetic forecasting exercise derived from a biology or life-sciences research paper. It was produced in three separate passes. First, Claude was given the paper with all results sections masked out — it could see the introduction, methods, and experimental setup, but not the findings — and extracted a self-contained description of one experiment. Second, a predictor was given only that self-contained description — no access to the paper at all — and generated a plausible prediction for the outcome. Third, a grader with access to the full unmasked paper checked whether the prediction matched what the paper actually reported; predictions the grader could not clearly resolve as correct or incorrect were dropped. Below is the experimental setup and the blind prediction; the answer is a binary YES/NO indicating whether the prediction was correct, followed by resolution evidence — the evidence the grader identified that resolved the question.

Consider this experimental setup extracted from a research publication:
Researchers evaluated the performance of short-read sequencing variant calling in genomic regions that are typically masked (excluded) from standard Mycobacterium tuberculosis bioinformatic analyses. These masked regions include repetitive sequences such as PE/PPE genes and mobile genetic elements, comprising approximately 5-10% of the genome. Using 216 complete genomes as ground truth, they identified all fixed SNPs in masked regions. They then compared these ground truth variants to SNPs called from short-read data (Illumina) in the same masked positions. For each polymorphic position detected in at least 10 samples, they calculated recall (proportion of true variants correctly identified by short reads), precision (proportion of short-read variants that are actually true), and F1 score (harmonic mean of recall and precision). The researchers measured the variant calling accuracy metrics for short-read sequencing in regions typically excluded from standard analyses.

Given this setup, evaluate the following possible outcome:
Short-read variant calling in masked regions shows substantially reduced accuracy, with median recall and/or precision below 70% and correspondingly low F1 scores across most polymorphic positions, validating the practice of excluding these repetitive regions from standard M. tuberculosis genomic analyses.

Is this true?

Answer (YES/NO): NO